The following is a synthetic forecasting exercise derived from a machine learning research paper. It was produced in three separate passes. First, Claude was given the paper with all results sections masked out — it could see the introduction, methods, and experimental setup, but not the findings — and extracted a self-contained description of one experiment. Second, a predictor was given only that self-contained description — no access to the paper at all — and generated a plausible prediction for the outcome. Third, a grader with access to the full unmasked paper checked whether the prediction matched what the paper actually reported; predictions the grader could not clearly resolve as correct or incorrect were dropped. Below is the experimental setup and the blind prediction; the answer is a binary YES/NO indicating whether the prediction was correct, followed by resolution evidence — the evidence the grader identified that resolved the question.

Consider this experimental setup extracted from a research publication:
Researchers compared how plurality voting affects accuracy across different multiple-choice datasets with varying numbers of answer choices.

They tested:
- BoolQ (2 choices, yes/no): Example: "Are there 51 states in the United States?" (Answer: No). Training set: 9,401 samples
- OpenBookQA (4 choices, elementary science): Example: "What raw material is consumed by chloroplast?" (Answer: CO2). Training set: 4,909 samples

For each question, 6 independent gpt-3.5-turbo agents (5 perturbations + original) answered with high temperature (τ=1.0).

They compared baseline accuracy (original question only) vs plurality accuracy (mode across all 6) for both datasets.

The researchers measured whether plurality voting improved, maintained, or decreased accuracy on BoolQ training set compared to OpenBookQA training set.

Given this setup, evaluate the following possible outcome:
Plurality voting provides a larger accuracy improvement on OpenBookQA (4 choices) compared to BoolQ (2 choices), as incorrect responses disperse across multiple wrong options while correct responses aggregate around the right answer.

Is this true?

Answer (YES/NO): NO